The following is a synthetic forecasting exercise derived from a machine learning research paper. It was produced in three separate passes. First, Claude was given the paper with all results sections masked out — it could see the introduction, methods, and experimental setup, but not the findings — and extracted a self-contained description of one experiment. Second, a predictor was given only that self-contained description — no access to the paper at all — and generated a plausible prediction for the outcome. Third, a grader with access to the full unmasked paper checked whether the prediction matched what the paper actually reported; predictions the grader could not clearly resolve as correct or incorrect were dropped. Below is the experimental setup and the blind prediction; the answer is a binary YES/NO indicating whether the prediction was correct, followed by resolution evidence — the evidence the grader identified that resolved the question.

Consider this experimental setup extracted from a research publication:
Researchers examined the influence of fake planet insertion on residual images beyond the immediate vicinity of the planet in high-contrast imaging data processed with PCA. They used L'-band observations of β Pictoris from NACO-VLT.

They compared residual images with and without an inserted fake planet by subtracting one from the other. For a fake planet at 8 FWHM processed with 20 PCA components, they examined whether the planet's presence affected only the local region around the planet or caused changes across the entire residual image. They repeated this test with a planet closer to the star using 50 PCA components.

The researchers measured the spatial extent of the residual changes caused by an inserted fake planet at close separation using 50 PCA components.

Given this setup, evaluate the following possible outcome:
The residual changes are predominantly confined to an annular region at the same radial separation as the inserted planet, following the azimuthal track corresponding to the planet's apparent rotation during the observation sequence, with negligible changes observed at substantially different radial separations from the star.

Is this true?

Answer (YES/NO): NO